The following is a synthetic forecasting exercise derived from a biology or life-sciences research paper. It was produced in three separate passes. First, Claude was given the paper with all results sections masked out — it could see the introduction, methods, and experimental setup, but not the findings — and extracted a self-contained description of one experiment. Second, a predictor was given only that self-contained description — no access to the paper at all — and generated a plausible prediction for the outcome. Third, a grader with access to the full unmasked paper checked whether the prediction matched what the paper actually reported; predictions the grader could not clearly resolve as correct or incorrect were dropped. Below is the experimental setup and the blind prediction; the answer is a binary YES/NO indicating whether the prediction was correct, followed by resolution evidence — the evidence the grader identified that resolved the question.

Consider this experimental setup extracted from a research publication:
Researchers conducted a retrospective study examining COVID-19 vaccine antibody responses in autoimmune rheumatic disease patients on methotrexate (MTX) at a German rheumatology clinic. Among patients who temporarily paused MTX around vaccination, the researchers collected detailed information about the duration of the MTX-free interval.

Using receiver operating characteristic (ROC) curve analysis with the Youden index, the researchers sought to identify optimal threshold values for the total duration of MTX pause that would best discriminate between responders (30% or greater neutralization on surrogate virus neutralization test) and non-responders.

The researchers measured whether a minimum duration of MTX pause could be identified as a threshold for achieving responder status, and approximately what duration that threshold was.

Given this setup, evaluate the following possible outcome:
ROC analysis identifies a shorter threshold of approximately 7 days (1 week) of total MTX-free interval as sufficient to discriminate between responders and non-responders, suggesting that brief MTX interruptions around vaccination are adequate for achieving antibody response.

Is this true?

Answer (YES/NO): NO